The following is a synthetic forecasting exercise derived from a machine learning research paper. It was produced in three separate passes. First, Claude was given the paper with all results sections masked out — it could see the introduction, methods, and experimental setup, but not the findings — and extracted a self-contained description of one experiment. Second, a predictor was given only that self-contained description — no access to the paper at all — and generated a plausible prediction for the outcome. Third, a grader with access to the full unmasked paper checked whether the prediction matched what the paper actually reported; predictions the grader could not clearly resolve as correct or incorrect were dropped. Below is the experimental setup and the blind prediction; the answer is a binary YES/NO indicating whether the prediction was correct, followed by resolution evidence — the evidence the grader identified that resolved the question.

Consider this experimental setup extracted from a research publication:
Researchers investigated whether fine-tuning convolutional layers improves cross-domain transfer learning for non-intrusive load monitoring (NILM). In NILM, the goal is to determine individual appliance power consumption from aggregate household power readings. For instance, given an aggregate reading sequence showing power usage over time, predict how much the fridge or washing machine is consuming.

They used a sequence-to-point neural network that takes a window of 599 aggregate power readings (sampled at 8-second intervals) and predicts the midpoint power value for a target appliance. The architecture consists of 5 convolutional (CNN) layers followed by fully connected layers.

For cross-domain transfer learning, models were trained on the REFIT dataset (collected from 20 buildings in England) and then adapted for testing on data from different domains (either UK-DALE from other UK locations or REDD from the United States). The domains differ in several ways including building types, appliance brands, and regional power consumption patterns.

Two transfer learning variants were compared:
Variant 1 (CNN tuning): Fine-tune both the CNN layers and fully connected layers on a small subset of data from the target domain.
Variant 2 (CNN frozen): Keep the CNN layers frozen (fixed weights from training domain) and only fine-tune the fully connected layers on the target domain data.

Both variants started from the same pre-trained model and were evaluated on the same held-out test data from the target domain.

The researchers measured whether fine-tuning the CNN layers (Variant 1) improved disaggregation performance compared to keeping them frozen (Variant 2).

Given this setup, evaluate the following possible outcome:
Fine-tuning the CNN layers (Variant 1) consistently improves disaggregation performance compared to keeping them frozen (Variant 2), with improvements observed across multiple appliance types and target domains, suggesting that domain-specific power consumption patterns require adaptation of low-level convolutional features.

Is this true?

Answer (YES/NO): NO